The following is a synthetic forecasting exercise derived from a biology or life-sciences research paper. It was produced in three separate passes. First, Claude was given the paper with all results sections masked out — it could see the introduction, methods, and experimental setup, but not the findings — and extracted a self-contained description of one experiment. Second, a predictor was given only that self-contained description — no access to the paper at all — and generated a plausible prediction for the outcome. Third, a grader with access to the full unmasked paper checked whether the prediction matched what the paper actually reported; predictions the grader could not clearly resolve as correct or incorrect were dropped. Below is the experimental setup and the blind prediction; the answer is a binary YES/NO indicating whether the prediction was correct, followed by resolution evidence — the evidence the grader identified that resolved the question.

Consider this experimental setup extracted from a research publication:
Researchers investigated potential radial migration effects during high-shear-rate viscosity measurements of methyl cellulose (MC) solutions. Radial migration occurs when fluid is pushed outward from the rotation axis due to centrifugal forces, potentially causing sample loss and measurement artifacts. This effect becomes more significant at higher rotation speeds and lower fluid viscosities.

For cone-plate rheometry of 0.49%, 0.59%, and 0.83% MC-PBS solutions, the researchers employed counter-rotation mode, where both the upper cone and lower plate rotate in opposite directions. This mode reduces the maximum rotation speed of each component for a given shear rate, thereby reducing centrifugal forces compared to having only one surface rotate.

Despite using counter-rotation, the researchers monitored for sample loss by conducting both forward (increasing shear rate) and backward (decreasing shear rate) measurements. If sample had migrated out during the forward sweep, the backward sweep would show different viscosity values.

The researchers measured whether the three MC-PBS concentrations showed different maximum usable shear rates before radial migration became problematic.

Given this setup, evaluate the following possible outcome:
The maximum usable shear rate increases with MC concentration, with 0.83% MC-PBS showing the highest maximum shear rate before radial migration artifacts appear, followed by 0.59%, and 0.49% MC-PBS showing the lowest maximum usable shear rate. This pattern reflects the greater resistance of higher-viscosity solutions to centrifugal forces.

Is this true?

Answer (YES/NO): NO